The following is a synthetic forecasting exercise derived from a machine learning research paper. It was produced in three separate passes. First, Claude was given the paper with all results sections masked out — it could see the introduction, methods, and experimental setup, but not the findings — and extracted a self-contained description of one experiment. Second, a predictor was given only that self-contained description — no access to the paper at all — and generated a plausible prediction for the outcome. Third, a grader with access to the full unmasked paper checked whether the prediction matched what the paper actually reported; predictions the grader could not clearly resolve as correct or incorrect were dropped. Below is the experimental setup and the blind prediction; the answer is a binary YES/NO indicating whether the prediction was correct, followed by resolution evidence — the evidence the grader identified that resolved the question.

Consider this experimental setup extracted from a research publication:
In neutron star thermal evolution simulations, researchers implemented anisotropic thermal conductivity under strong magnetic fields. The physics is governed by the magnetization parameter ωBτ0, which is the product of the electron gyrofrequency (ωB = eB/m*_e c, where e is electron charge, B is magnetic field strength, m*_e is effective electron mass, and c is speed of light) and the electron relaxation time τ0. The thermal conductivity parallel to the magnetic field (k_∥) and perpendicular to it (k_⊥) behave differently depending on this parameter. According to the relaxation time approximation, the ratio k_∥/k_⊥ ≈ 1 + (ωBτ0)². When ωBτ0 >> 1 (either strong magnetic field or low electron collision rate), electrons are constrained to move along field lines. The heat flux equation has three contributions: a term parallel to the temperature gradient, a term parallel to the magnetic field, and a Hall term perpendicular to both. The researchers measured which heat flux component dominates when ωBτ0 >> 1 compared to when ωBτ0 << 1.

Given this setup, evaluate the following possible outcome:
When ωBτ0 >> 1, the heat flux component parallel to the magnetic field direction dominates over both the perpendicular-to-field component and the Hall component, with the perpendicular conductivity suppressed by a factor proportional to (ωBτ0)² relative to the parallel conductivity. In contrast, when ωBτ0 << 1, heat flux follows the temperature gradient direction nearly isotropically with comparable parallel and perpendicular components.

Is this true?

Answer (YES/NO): YES